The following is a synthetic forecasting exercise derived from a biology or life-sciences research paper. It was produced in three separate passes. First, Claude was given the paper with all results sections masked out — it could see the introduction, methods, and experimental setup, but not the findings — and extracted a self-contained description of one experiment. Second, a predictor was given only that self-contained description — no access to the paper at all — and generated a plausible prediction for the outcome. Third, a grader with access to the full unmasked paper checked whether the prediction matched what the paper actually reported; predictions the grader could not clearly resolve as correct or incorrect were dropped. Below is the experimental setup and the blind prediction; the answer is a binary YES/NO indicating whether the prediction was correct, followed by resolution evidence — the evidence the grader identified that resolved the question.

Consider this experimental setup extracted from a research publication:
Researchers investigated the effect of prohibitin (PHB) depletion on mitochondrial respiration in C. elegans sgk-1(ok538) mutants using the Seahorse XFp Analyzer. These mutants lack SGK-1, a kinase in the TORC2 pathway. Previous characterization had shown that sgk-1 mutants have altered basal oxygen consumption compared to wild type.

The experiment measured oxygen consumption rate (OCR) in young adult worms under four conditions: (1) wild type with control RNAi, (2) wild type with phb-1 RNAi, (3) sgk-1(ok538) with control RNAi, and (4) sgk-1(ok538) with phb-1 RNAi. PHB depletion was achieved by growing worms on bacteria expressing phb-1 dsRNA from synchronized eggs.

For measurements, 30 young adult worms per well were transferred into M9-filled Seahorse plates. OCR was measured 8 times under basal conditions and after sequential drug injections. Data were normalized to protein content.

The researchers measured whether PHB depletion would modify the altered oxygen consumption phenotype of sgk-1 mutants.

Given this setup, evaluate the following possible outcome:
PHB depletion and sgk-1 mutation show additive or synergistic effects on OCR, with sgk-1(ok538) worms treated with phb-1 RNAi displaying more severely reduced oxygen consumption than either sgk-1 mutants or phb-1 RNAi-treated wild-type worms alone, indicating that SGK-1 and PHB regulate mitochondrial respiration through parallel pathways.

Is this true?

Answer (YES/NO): NO